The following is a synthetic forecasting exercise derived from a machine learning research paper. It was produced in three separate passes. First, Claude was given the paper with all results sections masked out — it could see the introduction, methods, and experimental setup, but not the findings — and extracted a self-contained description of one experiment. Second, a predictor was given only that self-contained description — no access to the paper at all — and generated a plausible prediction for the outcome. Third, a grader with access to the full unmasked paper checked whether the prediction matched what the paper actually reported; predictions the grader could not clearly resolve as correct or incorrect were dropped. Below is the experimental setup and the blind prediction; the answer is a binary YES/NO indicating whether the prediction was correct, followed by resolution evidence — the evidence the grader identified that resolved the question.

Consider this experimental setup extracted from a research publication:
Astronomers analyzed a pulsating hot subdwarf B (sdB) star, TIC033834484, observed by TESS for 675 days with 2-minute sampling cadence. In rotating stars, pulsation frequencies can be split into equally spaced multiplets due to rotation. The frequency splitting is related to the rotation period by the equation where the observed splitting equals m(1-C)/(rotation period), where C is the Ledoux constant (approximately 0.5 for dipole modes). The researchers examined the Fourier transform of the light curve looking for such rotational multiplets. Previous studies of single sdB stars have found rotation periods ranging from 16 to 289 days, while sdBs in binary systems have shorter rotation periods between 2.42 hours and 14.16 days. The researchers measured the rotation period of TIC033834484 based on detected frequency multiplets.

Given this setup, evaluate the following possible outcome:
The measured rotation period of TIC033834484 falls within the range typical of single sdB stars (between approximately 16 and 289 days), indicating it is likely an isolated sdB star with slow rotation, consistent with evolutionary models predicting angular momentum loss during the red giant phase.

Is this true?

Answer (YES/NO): YES